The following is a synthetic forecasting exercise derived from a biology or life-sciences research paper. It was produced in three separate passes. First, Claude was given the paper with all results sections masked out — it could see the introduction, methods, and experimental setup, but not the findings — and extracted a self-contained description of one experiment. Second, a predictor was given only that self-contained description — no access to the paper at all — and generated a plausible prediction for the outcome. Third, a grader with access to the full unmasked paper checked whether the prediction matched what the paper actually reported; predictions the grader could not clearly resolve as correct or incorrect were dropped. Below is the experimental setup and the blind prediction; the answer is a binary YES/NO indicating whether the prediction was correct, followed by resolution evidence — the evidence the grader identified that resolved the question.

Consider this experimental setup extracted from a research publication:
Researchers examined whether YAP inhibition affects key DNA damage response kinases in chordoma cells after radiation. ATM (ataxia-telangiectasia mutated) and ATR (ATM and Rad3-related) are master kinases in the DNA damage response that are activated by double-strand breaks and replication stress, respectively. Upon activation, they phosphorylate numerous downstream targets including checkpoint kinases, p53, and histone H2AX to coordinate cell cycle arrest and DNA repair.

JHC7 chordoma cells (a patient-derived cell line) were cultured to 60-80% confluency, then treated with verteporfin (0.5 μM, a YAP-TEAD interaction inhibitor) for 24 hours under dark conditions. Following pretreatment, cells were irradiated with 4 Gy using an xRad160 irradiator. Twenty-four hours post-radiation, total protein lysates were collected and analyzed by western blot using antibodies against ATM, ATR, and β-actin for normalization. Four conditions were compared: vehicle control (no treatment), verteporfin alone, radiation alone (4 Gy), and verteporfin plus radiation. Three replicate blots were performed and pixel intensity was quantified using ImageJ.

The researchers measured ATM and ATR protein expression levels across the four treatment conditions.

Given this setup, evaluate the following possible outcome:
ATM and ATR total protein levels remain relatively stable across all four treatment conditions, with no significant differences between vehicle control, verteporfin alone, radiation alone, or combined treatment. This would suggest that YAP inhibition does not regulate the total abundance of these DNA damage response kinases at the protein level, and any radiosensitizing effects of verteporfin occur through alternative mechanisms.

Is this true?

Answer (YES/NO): NO